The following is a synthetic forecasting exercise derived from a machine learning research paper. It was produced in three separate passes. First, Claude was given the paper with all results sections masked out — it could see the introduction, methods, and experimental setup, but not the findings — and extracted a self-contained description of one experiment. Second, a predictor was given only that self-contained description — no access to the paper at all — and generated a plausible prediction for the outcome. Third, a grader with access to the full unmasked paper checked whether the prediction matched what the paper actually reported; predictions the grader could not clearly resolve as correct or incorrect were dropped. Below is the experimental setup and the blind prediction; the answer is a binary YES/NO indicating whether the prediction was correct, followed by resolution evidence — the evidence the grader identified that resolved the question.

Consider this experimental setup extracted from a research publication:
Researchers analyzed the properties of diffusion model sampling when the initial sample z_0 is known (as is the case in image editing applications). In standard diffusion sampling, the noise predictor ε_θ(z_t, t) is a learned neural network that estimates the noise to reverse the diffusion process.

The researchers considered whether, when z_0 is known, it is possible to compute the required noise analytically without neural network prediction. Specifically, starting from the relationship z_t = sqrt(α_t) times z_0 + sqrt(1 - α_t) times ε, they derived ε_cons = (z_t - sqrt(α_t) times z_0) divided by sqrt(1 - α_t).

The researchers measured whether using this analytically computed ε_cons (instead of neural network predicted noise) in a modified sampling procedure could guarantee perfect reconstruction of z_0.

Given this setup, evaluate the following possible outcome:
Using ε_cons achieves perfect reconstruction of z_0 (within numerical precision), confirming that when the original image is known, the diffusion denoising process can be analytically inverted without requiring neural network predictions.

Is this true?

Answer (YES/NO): YES